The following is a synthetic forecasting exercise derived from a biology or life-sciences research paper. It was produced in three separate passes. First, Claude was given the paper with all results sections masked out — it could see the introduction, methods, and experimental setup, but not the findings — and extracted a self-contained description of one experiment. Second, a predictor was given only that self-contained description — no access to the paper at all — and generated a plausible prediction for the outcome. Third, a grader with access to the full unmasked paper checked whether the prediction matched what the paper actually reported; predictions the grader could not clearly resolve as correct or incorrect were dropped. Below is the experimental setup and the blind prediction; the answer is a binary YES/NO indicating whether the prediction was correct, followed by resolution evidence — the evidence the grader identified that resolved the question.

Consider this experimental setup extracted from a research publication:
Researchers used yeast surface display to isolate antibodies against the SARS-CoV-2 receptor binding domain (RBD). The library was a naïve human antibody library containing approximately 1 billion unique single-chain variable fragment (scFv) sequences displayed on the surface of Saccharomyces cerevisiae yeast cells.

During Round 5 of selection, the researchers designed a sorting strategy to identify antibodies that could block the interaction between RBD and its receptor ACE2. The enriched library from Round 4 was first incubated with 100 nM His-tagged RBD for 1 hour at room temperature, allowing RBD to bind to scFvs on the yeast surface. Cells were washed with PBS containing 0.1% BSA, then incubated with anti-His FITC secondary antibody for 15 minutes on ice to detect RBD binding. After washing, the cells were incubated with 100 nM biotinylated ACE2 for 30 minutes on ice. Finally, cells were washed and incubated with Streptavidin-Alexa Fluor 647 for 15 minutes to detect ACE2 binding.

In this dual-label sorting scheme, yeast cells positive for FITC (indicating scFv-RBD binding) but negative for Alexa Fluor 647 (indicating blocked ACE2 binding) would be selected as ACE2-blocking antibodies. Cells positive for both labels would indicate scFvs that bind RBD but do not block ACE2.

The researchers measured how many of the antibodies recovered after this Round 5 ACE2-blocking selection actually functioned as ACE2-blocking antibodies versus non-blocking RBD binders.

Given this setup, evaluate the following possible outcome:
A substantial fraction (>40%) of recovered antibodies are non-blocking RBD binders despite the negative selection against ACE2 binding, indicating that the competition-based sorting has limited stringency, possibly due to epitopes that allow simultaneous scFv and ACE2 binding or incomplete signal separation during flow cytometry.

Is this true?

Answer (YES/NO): YES